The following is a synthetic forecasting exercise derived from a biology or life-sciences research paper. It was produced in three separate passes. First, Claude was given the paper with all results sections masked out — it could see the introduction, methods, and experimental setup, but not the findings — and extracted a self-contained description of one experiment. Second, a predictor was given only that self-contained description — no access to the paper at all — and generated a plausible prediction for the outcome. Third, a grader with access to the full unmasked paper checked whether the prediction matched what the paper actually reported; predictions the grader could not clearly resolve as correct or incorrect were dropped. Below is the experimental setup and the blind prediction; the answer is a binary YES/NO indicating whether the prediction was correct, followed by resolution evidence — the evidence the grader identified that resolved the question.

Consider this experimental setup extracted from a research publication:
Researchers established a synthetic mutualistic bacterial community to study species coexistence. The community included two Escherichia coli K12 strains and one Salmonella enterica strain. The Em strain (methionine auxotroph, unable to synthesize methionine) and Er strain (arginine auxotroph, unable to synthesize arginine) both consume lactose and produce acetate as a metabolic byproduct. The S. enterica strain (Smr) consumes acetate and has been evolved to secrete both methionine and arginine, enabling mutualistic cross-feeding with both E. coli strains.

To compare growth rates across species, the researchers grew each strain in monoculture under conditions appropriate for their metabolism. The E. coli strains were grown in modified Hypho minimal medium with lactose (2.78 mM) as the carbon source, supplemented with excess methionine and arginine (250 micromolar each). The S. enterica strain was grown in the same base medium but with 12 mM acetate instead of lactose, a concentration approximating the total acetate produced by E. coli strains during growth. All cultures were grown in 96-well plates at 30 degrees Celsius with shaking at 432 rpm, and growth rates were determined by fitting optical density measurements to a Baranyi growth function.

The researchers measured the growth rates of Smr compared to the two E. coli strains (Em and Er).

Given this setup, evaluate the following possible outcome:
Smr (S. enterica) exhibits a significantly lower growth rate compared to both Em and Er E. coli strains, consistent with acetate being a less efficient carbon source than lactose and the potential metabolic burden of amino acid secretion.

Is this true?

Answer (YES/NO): YES